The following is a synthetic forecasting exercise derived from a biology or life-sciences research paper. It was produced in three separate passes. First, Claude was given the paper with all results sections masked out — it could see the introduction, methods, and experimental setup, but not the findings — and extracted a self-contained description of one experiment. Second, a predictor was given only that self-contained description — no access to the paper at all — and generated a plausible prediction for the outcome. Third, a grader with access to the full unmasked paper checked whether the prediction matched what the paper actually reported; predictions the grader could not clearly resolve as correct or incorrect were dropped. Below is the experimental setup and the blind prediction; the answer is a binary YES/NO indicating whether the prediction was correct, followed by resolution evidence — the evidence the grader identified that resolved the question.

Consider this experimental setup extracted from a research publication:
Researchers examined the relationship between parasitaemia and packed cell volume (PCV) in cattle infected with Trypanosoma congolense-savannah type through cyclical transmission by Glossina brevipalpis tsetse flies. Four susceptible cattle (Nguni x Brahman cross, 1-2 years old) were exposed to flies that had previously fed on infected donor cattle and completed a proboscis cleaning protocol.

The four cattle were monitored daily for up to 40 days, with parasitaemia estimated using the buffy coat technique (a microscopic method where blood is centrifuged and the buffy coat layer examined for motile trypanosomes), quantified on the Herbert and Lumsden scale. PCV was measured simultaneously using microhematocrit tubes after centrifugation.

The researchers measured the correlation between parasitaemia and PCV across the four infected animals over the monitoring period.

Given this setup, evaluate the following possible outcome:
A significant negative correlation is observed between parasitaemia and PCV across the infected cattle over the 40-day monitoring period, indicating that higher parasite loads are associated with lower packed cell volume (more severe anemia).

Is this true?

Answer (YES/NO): YES